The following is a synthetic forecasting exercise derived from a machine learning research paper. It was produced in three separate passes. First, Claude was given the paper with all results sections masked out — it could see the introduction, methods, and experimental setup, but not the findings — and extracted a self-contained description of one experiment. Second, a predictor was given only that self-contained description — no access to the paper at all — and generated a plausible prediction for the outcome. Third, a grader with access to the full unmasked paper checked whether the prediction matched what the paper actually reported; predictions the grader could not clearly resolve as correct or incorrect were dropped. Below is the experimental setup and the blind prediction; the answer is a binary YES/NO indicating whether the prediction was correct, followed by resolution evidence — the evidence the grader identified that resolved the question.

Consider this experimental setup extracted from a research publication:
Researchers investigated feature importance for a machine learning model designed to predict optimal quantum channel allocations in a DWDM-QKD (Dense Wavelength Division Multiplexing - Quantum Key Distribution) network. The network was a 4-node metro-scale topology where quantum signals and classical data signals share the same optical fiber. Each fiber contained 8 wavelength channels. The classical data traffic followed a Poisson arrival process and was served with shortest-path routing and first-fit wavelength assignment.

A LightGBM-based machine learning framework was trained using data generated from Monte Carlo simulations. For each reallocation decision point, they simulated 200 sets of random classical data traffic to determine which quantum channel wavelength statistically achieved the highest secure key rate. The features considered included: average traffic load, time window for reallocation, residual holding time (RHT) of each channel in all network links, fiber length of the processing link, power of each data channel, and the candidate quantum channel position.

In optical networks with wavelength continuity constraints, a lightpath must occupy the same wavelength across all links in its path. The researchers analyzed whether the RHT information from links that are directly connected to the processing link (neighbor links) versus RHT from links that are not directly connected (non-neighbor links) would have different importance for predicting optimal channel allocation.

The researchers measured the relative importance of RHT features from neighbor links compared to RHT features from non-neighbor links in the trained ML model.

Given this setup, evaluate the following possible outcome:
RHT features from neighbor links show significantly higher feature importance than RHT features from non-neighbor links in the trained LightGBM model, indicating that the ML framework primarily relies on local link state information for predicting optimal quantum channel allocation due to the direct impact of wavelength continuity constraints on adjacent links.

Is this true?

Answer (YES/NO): YES